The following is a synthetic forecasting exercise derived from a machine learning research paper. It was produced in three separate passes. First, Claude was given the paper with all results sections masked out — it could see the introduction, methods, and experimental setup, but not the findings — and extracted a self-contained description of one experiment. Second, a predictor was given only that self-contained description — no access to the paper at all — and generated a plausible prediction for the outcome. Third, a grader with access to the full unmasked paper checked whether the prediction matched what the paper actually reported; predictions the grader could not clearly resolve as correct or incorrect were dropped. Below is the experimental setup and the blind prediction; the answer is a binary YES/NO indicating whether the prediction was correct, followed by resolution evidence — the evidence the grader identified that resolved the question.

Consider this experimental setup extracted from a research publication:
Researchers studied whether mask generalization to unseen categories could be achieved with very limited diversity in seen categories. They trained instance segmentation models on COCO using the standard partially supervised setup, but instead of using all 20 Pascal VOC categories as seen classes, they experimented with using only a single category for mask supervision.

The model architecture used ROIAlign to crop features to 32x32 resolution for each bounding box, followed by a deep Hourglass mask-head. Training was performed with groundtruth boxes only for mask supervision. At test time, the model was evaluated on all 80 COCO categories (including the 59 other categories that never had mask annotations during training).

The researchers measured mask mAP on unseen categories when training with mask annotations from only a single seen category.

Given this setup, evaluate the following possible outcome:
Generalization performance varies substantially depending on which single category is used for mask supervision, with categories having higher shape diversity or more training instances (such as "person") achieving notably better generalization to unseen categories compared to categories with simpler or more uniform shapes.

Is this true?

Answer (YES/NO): NO